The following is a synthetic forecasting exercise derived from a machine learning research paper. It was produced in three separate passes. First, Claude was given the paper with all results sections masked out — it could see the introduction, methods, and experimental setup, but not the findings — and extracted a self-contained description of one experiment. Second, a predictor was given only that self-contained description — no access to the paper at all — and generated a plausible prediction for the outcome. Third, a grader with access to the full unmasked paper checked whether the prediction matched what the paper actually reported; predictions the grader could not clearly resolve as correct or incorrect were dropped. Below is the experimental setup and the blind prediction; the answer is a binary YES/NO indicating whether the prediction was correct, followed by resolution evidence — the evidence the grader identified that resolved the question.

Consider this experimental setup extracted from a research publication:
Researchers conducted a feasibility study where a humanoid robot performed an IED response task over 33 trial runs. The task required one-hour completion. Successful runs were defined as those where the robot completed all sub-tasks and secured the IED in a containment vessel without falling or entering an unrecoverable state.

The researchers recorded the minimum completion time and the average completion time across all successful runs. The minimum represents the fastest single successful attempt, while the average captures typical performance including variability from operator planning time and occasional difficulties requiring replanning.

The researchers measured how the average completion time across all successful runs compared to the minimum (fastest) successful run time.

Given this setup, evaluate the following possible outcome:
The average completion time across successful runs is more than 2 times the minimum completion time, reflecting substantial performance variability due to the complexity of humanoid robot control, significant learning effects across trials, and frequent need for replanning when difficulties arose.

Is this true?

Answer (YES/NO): NO